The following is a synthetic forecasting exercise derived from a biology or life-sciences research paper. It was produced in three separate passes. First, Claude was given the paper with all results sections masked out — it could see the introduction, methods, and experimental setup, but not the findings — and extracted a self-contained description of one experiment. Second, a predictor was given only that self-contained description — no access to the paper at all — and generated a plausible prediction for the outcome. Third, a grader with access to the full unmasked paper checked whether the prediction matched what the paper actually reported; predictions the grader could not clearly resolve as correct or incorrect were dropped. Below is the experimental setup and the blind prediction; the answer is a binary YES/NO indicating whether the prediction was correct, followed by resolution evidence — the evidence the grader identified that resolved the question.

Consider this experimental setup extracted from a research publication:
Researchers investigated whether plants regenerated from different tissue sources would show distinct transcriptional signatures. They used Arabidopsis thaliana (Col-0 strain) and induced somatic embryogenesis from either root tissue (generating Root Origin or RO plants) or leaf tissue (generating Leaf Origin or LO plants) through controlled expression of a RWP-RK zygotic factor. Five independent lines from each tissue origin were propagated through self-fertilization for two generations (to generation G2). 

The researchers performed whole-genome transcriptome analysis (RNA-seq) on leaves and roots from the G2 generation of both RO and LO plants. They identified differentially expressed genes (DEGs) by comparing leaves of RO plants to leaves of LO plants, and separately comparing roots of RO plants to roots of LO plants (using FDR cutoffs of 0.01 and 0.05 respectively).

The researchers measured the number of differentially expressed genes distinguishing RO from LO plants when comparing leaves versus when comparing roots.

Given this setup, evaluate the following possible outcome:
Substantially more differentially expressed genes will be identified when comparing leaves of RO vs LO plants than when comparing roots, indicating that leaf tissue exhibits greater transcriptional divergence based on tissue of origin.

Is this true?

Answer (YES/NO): YES